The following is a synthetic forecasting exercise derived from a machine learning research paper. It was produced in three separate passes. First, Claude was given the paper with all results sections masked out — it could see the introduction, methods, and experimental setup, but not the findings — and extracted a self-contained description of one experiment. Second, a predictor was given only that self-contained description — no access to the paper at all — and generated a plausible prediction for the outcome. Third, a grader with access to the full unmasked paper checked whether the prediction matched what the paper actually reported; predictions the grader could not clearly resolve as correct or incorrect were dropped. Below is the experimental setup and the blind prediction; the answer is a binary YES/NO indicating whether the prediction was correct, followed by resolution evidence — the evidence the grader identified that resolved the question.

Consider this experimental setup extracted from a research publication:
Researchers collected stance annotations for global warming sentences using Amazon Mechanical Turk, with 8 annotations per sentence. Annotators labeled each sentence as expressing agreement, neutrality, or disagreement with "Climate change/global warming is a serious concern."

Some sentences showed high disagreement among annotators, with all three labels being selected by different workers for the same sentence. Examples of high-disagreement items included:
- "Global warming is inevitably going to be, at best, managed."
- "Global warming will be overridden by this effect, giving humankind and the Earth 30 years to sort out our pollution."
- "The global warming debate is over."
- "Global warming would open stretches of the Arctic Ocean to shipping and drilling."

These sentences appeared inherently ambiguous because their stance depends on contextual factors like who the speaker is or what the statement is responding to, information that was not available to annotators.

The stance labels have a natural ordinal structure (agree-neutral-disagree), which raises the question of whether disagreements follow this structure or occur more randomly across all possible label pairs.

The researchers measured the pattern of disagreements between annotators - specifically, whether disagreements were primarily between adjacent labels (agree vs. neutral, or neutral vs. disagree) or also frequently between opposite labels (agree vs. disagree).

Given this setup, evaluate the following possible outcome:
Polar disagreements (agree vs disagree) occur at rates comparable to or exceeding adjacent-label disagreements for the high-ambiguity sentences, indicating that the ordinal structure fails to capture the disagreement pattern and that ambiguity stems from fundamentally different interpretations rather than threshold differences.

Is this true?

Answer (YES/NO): NO